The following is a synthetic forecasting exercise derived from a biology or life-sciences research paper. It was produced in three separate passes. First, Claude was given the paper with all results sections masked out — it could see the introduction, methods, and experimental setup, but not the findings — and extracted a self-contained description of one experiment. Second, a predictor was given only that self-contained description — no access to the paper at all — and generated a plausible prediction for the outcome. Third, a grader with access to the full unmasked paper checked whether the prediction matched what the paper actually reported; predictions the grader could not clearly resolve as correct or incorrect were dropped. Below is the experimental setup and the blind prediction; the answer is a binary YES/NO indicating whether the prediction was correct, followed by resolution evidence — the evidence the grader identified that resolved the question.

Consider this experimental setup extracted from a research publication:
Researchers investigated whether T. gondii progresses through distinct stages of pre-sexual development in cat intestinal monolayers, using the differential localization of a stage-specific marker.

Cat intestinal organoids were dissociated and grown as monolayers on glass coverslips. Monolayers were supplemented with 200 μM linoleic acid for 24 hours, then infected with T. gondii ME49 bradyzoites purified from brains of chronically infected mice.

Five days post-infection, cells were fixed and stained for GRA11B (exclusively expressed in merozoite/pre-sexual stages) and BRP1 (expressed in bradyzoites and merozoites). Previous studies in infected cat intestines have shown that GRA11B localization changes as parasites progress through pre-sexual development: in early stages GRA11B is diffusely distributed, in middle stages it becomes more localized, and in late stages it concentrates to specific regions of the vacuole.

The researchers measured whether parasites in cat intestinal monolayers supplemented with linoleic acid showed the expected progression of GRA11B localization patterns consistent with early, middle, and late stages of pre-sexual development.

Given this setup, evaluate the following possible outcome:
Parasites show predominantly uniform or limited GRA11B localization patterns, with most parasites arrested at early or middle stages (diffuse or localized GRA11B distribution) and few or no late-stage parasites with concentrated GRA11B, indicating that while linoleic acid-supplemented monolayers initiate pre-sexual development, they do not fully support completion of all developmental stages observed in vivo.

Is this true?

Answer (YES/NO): NO